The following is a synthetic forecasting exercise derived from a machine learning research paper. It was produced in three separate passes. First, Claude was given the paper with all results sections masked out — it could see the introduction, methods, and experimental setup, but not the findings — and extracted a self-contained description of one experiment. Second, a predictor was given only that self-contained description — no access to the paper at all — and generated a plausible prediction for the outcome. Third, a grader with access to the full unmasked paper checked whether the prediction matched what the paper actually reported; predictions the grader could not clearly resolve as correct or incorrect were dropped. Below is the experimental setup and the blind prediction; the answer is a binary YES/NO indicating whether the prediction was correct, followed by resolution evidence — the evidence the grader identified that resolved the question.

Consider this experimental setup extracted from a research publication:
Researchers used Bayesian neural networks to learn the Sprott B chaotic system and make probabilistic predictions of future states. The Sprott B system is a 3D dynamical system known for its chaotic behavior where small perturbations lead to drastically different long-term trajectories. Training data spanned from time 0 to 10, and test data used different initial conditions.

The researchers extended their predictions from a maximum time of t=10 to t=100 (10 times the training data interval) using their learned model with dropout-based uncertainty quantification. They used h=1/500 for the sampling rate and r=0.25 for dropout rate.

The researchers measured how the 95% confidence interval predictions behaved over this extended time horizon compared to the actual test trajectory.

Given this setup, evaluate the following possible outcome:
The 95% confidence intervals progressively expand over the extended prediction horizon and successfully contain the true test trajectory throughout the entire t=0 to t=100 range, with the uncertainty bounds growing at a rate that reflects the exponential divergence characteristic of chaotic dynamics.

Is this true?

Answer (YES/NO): NO